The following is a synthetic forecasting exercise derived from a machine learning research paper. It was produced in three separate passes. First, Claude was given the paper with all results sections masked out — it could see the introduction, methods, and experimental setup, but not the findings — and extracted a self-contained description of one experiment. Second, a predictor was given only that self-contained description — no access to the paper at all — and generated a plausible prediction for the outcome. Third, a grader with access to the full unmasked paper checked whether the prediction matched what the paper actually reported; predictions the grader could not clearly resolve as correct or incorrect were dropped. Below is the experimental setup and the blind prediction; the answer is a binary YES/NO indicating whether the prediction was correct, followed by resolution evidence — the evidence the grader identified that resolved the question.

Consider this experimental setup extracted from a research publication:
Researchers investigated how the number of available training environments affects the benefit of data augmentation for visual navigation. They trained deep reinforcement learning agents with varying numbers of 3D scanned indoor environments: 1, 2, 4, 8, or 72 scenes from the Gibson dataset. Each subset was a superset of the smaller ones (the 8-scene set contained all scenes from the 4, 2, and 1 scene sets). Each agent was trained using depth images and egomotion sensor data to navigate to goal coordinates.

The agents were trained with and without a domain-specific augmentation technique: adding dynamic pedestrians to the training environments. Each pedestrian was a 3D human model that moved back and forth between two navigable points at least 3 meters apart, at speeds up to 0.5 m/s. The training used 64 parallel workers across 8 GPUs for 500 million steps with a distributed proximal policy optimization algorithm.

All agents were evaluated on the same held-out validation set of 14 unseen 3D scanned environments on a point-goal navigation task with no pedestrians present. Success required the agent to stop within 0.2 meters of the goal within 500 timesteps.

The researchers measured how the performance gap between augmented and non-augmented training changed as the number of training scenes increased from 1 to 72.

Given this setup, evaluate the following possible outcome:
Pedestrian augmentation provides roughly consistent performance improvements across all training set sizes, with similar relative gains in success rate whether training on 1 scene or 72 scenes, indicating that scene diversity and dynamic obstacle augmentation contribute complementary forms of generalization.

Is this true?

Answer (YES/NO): NO